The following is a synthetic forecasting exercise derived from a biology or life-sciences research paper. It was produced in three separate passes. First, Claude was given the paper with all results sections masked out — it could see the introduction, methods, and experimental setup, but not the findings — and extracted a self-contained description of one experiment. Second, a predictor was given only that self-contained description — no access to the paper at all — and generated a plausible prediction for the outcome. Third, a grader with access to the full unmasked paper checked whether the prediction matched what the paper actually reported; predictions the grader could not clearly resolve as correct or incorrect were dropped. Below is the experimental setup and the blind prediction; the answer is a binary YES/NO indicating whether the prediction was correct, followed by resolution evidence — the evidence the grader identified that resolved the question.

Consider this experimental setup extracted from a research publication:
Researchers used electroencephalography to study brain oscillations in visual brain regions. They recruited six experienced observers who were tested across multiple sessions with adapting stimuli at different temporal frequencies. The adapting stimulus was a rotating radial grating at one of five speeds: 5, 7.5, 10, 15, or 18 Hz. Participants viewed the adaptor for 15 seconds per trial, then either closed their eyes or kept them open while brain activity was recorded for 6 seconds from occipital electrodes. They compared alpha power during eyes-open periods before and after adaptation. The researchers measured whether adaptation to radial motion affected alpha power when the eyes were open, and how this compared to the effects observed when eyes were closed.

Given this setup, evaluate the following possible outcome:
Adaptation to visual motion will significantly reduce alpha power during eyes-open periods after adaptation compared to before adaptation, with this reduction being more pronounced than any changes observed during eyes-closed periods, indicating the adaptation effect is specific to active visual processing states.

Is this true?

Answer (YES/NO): NO